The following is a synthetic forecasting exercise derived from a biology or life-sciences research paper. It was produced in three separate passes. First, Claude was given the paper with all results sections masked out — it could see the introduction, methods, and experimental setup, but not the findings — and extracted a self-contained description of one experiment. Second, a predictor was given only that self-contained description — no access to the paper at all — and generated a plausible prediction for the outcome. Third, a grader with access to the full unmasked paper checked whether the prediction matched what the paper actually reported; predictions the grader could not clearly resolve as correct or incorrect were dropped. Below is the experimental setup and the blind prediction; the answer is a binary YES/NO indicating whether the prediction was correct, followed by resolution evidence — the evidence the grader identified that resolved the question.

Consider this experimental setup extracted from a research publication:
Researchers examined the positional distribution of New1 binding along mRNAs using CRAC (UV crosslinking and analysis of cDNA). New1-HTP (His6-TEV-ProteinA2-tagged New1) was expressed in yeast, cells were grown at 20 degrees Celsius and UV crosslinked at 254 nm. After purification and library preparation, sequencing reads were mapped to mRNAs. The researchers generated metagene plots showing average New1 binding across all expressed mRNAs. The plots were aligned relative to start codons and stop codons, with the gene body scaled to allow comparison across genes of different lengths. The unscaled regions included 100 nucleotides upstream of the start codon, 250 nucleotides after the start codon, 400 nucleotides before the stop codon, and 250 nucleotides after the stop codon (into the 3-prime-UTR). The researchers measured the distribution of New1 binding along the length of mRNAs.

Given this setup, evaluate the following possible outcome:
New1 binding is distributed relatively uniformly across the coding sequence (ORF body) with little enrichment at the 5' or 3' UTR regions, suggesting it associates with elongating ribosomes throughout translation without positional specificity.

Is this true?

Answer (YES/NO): NO